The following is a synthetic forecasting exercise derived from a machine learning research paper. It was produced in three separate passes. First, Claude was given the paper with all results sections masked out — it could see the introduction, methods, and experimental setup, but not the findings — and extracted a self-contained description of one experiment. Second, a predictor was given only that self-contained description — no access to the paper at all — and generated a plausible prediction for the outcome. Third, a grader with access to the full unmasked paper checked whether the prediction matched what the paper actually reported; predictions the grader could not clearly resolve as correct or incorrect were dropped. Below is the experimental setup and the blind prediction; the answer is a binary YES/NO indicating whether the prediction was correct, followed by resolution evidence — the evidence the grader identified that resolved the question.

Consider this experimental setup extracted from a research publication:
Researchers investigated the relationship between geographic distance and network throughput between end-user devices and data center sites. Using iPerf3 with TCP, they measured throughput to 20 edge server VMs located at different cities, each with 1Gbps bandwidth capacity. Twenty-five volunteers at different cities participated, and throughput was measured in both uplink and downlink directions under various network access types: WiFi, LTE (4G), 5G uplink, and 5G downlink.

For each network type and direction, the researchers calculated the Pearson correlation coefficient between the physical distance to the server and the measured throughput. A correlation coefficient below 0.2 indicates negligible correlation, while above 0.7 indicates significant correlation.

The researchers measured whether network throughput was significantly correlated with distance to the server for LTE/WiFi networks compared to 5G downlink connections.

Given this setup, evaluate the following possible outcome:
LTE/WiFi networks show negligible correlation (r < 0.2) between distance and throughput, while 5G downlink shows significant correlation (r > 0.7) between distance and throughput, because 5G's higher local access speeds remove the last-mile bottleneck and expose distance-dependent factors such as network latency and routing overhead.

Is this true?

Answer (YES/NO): YES